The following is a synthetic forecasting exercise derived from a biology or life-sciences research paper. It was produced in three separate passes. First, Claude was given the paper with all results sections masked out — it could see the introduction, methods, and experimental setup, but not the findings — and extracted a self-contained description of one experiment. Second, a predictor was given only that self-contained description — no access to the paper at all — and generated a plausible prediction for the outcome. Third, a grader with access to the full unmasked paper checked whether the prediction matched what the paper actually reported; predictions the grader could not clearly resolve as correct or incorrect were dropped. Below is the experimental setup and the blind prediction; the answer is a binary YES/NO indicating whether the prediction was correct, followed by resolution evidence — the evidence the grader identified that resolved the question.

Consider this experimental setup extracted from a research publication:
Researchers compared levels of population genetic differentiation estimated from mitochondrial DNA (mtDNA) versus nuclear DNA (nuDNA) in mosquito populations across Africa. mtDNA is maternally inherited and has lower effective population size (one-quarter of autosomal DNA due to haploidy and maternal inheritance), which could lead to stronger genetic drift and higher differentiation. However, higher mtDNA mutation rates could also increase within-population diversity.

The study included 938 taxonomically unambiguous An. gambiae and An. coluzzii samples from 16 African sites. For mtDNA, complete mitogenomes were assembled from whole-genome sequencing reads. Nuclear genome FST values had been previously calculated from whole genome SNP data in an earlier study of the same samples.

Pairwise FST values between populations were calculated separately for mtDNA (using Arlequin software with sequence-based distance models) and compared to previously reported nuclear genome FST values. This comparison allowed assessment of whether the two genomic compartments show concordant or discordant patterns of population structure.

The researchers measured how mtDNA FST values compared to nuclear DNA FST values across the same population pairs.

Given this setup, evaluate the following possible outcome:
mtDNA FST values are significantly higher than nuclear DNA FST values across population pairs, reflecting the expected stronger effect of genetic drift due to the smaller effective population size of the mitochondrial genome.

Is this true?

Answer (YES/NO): YES